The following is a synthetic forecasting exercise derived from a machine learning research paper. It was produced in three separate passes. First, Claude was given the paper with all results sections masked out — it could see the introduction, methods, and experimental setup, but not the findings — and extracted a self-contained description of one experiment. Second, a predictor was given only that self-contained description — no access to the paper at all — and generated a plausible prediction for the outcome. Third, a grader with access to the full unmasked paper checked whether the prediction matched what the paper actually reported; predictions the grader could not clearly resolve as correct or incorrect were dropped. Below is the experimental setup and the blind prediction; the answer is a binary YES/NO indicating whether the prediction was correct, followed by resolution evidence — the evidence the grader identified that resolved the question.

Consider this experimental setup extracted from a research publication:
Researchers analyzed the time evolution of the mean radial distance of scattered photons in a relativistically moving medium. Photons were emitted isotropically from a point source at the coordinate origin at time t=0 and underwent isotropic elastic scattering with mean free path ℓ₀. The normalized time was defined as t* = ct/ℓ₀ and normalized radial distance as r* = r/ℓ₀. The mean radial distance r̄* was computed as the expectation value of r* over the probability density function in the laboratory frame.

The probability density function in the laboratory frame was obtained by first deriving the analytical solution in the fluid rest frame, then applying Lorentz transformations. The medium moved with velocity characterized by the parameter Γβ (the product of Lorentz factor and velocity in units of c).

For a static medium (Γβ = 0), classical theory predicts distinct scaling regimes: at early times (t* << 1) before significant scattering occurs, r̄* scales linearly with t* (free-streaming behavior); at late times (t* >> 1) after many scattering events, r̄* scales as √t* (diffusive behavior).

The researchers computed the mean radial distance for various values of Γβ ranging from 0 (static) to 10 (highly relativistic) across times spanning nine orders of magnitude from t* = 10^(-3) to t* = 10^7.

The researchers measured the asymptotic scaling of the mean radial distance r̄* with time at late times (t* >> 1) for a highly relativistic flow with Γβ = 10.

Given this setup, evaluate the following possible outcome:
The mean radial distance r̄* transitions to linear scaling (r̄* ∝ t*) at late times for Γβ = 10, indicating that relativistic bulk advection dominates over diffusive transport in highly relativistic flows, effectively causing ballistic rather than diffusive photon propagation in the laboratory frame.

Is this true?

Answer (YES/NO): NO